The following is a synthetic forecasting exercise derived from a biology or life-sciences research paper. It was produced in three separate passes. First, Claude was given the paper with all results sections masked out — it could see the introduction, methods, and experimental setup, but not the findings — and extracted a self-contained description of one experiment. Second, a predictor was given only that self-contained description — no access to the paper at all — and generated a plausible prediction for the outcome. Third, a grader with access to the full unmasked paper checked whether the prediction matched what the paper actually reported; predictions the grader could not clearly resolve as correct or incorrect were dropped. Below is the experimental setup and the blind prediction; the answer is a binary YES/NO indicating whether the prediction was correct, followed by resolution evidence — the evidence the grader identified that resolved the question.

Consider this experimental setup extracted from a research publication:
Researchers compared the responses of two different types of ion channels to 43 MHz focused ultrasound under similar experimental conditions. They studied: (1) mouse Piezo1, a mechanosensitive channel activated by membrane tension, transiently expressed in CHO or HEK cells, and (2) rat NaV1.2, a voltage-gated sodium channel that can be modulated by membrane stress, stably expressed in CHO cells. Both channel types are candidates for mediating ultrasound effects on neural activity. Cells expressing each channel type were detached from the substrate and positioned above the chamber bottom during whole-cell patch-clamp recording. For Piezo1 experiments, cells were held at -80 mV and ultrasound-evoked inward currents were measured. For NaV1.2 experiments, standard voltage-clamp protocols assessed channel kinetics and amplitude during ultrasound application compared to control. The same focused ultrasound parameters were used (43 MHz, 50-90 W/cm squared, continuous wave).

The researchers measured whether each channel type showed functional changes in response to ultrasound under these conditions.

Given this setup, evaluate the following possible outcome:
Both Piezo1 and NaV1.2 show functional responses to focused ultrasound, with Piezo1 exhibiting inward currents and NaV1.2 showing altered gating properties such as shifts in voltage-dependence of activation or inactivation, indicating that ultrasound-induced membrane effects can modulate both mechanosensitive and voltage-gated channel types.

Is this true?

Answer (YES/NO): NO